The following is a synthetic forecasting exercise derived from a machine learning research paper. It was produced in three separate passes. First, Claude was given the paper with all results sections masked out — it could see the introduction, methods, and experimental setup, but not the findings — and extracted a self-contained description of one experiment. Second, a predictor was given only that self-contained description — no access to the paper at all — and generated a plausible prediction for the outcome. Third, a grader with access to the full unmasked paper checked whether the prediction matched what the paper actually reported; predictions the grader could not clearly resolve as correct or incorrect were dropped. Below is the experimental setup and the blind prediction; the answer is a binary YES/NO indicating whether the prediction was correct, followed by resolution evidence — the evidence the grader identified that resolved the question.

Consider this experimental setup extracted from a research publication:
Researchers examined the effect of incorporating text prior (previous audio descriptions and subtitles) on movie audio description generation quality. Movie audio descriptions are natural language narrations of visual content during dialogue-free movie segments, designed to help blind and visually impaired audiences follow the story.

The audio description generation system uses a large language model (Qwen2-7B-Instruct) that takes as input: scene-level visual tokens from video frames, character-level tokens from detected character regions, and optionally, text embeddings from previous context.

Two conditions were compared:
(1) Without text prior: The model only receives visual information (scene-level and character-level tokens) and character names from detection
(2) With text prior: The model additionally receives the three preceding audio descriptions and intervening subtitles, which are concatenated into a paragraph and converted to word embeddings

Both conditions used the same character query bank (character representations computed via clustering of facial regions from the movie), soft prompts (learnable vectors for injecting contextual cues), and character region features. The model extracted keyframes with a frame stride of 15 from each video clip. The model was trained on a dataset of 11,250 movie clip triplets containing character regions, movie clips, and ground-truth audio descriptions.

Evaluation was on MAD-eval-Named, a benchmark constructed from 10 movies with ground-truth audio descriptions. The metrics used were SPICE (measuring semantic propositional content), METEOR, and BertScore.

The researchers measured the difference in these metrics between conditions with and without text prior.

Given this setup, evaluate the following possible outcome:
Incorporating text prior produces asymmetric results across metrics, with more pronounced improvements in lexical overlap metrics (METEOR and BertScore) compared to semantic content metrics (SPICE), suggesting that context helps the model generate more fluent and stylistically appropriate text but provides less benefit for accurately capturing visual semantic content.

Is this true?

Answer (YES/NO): NO